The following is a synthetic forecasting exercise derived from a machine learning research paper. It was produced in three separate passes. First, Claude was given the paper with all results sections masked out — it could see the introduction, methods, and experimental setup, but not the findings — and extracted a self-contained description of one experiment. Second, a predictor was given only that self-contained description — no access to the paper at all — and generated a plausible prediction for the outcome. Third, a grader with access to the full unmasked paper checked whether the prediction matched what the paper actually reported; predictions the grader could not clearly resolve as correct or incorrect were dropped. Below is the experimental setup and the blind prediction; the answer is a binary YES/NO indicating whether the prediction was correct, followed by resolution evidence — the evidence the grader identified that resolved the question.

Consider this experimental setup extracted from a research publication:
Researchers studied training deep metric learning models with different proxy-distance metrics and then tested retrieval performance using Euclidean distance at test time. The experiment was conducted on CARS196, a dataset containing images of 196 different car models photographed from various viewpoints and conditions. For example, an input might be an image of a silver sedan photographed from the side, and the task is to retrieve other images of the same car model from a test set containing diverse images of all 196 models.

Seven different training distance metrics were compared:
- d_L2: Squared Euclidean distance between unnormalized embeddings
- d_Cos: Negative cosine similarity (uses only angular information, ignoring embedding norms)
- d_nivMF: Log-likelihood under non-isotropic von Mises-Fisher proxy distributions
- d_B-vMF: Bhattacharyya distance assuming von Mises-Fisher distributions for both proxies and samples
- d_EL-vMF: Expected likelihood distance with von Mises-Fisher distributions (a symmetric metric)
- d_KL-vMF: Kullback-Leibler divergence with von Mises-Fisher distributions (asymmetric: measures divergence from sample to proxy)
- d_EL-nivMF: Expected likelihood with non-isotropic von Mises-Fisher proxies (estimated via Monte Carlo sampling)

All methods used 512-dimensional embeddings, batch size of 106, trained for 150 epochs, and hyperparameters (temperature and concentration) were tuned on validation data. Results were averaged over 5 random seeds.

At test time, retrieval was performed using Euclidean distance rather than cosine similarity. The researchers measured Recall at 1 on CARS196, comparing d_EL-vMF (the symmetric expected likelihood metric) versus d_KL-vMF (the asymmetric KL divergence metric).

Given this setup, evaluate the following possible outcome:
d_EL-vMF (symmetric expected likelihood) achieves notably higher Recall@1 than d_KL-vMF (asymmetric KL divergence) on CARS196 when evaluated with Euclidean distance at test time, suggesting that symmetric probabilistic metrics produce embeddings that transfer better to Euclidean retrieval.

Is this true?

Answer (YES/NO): YES